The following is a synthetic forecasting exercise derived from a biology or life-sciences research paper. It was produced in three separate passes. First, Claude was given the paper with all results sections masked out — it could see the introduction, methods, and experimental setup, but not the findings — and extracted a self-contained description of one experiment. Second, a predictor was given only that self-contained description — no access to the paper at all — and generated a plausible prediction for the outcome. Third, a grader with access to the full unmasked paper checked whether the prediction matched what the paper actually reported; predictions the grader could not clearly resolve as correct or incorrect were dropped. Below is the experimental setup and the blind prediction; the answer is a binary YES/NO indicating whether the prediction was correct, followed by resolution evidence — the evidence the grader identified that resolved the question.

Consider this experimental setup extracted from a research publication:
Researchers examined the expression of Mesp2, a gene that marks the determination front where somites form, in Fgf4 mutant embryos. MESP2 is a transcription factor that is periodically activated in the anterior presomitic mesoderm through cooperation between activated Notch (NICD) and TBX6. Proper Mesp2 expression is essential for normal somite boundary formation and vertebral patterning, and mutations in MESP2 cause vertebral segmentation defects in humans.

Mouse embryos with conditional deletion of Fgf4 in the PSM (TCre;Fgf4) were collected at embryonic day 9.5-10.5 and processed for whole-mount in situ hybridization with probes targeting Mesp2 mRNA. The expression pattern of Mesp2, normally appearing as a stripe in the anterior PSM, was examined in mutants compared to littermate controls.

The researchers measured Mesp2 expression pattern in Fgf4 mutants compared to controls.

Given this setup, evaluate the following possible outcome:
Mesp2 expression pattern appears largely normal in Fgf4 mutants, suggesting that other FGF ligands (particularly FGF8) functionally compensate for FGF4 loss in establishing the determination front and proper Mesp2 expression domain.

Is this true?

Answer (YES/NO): NO